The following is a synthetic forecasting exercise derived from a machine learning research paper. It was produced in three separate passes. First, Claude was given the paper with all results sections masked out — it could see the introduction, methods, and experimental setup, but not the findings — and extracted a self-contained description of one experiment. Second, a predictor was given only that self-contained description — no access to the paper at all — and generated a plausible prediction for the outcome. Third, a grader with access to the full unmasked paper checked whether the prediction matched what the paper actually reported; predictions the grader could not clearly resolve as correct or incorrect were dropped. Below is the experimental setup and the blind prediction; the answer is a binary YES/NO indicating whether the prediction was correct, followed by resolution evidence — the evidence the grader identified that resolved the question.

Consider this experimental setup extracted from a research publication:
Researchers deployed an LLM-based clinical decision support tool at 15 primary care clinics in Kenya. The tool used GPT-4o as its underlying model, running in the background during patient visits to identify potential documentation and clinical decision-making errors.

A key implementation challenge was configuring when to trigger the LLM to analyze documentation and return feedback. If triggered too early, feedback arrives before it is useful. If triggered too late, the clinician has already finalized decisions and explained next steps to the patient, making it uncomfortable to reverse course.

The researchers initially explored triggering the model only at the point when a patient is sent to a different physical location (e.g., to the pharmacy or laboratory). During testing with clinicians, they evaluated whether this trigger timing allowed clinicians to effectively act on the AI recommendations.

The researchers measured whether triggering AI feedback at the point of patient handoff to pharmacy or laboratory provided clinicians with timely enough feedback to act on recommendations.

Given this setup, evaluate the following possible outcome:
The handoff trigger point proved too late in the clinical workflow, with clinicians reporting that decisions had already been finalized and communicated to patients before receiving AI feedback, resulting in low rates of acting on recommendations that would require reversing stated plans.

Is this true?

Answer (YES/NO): YES